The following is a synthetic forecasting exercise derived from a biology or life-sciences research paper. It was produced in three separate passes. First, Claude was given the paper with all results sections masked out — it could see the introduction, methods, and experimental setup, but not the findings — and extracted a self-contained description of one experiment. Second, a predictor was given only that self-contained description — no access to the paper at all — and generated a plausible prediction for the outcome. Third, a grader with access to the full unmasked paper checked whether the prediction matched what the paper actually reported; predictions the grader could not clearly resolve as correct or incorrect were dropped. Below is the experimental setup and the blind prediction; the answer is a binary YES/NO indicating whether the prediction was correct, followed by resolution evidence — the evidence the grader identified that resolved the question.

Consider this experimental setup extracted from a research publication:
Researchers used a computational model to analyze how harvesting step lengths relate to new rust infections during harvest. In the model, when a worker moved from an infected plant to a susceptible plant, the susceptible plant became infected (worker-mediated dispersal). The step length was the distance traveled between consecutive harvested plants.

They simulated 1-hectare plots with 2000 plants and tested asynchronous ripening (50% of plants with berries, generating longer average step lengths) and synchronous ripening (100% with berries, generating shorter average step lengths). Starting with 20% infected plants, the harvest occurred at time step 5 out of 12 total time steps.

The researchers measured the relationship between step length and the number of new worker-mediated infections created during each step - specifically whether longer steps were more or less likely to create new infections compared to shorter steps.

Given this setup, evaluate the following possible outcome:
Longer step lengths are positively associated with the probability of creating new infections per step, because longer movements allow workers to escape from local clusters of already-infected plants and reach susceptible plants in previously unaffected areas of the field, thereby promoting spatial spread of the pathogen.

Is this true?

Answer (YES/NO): NO